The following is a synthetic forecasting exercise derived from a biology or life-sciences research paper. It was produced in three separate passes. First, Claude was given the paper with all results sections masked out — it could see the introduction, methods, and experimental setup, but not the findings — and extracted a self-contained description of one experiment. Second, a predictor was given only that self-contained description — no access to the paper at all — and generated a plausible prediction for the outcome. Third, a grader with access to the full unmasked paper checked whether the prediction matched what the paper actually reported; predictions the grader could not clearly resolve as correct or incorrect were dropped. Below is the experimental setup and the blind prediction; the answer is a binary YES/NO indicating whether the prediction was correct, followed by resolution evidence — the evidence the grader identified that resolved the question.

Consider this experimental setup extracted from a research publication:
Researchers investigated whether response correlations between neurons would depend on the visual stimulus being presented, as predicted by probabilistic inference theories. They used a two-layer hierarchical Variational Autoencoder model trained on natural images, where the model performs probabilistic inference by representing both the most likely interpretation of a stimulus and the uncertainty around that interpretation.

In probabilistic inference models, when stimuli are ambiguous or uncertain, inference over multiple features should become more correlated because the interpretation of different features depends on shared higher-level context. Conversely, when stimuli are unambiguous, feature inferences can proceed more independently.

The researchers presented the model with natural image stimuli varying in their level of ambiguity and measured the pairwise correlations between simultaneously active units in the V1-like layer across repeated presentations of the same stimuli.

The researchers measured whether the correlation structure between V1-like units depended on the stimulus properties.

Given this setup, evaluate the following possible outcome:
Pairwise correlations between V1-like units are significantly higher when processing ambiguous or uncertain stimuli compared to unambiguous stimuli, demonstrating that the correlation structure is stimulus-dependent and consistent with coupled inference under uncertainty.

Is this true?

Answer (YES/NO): NO